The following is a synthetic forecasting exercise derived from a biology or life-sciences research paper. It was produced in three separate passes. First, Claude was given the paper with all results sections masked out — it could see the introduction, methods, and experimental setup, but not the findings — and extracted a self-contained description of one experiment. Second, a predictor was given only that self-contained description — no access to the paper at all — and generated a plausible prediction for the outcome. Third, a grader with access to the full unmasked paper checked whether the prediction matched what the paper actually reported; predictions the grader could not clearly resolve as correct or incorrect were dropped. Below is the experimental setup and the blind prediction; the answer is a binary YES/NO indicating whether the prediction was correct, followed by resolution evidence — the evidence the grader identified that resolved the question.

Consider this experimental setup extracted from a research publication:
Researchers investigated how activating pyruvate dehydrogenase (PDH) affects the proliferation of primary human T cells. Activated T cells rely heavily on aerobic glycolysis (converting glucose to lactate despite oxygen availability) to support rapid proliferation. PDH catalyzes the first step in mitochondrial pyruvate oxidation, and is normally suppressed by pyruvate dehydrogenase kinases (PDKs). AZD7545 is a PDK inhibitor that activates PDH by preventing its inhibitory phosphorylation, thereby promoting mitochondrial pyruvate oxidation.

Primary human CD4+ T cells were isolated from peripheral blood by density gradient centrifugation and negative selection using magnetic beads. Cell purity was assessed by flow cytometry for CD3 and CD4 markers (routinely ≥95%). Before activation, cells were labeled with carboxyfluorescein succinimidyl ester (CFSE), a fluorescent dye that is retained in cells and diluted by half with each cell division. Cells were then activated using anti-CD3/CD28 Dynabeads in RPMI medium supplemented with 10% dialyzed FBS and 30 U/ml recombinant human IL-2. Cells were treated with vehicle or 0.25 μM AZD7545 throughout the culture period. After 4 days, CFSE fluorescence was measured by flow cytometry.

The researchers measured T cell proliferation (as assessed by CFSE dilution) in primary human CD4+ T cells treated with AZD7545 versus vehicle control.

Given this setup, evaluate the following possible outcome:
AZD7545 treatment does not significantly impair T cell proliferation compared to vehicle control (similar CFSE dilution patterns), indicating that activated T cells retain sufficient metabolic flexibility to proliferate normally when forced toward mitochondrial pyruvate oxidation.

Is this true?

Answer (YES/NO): NO